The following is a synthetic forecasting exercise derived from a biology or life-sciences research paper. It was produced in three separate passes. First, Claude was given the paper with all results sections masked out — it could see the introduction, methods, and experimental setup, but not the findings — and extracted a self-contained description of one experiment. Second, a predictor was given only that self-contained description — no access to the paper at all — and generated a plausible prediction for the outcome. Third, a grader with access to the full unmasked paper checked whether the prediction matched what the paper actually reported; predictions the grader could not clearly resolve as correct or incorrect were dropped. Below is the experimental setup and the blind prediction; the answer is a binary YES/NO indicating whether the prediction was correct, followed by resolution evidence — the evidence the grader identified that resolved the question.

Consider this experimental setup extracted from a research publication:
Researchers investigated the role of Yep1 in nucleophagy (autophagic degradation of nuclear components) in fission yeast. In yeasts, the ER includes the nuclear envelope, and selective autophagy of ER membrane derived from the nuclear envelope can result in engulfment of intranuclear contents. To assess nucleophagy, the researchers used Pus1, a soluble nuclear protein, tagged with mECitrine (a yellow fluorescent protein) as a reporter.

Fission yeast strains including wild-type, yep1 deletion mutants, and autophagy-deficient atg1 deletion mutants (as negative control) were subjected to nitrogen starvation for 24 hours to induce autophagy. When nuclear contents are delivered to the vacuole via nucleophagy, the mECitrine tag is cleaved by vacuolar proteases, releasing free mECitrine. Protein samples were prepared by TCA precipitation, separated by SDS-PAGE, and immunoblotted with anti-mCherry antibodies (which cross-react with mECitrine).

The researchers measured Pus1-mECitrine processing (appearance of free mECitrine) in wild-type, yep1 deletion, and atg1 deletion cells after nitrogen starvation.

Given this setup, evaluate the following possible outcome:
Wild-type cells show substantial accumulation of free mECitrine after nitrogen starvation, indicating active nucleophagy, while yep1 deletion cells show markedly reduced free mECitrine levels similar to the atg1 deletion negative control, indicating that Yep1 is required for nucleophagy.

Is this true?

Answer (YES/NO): YES